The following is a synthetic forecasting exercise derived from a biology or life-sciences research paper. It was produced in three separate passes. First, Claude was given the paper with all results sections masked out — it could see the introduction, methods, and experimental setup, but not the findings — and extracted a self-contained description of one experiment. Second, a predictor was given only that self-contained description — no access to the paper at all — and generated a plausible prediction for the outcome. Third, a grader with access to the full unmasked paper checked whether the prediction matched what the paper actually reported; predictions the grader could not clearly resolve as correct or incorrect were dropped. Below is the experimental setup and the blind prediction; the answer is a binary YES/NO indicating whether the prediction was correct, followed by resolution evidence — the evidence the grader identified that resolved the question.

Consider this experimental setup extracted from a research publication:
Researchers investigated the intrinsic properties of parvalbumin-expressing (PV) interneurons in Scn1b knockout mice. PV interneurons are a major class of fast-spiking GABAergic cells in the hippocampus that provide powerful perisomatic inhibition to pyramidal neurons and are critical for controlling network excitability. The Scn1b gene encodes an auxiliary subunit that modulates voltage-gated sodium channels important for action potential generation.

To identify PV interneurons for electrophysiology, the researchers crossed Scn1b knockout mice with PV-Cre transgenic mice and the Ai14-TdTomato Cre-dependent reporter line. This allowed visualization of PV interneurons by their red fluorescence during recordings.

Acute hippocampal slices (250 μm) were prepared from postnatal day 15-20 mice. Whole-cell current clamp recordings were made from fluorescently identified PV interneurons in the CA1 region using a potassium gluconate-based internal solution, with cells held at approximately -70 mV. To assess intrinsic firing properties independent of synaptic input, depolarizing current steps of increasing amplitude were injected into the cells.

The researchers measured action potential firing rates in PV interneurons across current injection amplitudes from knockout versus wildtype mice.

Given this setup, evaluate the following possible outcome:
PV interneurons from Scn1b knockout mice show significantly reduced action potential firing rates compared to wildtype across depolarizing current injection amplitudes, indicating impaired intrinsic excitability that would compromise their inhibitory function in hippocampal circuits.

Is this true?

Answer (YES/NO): YES